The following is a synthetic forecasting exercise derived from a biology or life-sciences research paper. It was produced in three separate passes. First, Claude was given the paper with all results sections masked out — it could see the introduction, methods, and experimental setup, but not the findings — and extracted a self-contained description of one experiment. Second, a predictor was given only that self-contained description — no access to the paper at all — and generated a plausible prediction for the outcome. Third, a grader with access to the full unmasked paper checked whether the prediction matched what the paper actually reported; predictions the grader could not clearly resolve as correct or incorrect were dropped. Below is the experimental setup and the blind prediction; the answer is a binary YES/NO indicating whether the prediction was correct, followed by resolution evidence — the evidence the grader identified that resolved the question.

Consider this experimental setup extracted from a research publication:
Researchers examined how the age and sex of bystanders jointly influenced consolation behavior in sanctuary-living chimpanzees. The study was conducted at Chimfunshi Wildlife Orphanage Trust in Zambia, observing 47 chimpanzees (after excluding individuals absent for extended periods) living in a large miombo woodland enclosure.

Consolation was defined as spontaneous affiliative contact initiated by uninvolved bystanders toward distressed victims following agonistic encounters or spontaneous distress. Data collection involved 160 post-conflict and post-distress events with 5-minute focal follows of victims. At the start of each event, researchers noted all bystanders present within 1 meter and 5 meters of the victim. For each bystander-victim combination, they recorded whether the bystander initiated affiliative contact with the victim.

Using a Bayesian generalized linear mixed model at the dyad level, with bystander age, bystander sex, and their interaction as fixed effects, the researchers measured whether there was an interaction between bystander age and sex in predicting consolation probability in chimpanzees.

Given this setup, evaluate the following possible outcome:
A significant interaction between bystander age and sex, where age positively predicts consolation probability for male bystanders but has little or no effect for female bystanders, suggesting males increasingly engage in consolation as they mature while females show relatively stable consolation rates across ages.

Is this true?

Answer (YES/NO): NO